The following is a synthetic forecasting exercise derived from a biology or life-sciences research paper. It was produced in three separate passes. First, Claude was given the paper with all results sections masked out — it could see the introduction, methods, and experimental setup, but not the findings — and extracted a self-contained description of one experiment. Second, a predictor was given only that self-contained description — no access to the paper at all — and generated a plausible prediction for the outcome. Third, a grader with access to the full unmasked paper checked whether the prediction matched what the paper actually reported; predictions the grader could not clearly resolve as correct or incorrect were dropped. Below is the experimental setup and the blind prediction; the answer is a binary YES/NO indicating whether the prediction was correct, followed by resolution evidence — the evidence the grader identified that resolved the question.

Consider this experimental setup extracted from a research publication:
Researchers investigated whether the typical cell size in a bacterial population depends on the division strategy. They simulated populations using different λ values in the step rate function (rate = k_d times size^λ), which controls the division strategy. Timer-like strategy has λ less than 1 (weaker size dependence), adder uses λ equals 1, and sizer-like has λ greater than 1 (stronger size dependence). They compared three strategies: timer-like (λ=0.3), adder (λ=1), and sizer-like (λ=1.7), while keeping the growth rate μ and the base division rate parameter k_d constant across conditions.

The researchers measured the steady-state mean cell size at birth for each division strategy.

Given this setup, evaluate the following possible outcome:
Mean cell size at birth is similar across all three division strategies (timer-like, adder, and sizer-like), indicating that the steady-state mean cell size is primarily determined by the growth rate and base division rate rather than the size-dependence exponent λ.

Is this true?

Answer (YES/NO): NO